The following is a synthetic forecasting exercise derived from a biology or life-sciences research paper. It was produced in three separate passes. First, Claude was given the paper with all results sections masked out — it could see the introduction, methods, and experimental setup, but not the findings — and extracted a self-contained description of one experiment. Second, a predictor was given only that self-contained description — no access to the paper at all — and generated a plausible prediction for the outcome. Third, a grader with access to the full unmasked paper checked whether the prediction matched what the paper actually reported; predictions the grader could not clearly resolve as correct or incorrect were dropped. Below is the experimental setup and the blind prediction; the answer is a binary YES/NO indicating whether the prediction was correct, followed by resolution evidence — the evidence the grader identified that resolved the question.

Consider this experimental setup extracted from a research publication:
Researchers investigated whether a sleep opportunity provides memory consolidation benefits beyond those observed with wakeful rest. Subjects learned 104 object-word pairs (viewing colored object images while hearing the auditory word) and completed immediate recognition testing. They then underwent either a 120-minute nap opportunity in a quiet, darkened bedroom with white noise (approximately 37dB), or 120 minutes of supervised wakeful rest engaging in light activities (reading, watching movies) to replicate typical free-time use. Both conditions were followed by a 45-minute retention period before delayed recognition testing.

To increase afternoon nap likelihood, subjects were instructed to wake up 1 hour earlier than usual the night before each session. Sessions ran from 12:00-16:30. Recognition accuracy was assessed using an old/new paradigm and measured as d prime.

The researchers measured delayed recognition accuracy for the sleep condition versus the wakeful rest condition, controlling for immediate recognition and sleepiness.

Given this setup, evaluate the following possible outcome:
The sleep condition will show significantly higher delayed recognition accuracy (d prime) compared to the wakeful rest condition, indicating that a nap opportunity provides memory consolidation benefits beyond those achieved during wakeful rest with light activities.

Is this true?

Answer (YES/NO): NO